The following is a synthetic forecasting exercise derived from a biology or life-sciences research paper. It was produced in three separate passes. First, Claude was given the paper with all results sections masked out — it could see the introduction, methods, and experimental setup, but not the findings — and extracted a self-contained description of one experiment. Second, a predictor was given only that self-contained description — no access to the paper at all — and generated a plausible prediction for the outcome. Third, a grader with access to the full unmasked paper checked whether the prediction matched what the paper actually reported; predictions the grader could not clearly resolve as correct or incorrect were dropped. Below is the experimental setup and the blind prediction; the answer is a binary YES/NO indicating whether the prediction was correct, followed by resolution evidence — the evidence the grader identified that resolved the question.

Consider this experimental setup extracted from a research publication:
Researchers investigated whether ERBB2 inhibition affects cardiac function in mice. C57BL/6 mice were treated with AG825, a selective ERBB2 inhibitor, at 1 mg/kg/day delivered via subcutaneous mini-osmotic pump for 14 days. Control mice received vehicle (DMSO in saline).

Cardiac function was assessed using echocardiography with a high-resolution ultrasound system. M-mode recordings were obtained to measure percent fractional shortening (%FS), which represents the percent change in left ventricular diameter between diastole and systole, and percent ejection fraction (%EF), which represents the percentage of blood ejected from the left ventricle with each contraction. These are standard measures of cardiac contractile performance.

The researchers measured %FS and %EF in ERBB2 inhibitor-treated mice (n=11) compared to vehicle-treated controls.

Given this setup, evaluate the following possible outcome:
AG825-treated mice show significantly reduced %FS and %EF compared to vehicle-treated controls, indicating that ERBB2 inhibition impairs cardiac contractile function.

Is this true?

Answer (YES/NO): YES